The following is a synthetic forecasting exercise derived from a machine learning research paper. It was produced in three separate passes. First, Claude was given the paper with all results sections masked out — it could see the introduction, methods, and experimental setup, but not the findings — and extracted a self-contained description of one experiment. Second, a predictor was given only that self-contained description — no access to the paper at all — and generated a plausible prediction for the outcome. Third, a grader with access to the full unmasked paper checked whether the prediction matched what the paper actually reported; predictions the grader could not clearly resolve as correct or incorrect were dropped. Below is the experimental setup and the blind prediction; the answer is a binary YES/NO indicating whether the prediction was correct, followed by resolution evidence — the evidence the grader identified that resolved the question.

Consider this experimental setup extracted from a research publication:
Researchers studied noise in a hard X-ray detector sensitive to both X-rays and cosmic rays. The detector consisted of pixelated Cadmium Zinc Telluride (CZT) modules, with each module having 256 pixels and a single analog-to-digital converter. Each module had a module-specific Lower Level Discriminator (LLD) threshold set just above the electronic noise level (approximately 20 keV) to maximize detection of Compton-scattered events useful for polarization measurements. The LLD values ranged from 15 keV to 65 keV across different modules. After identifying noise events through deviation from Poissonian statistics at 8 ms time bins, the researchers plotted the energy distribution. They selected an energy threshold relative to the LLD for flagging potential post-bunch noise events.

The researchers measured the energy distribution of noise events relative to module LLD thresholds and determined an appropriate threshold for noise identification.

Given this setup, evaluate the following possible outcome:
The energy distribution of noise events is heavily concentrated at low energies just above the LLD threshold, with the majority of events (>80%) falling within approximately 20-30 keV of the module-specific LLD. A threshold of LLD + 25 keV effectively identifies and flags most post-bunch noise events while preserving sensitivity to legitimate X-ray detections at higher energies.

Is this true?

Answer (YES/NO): NO